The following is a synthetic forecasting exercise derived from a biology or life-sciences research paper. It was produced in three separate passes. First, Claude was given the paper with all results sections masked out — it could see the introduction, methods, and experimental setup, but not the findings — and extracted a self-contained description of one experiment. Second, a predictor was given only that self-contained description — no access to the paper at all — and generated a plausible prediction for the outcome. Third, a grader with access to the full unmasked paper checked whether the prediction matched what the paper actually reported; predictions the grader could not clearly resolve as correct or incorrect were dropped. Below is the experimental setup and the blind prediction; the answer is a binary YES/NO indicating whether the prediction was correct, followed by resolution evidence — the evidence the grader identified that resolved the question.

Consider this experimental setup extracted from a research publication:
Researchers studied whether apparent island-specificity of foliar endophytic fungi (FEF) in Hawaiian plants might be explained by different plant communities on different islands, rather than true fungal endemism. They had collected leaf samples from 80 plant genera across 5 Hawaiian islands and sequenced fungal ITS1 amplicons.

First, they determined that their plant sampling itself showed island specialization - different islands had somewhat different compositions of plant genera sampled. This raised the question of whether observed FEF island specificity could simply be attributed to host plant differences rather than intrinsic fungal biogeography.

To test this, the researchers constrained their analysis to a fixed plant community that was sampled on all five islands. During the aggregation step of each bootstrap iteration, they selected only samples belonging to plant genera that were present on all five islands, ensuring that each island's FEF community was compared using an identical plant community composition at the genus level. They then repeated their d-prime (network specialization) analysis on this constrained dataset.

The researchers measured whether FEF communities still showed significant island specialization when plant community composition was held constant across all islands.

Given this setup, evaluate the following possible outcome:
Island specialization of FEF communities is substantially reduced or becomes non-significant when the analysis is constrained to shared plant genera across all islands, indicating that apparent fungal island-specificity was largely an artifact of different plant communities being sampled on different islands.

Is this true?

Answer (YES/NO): NO